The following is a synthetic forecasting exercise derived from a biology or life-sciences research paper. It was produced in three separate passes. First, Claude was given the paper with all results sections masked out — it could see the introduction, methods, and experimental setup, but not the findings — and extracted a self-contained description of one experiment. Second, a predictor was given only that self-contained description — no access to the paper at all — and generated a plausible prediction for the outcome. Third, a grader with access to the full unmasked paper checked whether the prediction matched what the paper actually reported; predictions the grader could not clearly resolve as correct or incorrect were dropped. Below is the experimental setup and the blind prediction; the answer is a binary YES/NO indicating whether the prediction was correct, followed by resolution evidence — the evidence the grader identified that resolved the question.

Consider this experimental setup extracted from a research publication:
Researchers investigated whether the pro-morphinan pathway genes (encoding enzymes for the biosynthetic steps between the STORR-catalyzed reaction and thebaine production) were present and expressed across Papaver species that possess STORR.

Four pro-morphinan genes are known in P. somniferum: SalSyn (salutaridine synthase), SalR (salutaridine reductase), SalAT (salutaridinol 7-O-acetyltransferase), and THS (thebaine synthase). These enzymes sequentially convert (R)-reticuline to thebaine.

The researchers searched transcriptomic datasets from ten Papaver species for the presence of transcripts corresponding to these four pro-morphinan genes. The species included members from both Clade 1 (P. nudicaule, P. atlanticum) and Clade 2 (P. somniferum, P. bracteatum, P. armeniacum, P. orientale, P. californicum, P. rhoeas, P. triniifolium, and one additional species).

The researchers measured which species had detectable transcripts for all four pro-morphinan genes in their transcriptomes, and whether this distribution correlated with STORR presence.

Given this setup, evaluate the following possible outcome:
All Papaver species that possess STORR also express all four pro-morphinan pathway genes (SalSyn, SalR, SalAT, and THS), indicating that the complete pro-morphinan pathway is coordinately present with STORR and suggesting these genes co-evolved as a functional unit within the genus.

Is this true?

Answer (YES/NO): NO